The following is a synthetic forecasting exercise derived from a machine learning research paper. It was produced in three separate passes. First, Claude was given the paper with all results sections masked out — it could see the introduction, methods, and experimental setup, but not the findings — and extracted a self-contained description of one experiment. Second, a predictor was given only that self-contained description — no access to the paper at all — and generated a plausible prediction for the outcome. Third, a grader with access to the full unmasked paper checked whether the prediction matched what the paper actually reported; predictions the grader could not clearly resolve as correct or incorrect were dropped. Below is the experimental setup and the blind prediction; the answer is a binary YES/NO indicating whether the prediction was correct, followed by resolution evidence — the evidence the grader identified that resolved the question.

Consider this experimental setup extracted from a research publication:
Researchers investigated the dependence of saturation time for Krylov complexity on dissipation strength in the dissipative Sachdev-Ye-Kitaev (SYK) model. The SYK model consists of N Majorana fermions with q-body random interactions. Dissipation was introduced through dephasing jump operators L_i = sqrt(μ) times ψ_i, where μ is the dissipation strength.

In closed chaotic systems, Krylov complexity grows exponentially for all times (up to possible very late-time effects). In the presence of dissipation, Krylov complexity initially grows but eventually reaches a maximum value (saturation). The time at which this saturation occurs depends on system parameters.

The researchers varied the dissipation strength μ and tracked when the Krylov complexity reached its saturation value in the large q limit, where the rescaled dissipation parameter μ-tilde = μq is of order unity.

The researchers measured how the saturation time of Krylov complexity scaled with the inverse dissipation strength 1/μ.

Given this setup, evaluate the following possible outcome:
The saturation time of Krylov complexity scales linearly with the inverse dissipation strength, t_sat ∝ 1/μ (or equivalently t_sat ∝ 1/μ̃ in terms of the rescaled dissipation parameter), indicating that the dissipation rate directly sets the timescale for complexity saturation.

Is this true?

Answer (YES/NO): NO